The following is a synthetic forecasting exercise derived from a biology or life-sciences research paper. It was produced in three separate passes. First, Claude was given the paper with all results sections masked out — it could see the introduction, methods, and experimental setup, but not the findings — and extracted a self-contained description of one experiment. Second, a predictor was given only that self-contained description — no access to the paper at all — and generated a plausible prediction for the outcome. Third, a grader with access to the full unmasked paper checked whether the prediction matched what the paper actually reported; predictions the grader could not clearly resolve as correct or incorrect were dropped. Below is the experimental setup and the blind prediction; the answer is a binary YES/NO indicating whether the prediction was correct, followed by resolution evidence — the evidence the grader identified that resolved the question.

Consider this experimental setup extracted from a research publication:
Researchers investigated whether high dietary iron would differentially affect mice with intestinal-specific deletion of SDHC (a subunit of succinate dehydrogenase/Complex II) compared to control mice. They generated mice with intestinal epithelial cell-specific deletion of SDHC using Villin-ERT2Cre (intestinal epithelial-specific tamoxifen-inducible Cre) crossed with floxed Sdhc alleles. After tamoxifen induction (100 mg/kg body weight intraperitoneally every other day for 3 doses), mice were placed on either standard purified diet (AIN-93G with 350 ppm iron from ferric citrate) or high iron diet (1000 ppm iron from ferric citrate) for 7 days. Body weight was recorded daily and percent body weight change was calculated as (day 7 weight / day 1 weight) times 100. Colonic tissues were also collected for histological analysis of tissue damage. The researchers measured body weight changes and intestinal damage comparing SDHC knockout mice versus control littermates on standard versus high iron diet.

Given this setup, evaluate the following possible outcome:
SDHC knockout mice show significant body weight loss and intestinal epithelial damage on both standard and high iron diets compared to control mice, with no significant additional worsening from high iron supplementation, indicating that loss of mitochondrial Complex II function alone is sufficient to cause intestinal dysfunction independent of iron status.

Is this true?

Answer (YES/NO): NO